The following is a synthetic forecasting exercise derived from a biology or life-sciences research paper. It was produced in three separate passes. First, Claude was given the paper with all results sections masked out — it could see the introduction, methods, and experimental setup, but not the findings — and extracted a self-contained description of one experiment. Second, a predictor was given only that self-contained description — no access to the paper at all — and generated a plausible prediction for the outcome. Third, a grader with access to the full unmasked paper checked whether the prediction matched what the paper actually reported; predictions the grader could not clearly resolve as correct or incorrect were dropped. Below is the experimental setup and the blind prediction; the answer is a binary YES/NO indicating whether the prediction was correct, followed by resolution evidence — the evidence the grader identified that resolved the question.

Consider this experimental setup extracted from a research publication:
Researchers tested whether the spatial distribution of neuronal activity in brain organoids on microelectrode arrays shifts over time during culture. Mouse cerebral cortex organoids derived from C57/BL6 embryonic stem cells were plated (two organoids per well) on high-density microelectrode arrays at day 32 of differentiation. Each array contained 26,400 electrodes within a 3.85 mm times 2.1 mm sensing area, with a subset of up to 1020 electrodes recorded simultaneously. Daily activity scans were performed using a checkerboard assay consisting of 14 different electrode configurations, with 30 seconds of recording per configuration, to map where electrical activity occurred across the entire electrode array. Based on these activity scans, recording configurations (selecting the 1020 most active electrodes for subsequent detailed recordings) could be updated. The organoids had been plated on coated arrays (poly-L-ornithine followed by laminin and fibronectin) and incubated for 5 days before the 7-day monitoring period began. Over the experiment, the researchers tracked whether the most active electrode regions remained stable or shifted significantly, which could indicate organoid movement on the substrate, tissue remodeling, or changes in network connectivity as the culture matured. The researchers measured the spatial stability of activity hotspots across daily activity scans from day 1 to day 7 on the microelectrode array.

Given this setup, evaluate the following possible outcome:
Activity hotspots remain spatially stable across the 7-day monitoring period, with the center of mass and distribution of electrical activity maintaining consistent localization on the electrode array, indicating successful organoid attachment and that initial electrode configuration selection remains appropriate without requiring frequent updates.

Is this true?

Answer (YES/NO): YES